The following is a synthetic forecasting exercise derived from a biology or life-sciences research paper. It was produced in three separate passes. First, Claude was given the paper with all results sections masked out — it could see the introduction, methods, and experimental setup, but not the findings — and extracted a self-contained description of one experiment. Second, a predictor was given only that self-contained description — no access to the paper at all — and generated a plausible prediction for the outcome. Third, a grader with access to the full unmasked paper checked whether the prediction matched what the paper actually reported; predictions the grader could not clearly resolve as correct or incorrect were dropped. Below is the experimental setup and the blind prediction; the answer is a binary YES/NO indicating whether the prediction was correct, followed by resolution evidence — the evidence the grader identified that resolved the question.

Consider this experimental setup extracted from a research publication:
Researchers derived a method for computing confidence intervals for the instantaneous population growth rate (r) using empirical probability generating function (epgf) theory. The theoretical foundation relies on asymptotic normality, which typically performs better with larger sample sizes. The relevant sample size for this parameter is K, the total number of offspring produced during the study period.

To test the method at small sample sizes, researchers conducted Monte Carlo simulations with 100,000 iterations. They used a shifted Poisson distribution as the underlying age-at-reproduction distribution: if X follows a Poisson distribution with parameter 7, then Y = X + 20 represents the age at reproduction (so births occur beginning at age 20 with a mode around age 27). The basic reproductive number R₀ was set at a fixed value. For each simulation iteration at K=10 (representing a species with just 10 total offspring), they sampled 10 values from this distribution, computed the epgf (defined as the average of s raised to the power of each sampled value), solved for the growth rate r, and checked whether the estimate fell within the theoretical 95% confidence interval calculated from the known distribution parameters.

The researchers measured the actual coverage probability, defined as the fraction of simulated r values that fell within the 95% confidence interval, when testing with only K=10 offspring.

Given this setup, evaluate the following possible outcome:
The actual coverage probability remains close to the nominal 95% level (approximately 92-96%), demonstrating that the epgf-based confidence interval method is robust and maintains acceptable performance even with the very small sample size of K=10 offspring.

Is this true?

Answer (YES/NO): YES